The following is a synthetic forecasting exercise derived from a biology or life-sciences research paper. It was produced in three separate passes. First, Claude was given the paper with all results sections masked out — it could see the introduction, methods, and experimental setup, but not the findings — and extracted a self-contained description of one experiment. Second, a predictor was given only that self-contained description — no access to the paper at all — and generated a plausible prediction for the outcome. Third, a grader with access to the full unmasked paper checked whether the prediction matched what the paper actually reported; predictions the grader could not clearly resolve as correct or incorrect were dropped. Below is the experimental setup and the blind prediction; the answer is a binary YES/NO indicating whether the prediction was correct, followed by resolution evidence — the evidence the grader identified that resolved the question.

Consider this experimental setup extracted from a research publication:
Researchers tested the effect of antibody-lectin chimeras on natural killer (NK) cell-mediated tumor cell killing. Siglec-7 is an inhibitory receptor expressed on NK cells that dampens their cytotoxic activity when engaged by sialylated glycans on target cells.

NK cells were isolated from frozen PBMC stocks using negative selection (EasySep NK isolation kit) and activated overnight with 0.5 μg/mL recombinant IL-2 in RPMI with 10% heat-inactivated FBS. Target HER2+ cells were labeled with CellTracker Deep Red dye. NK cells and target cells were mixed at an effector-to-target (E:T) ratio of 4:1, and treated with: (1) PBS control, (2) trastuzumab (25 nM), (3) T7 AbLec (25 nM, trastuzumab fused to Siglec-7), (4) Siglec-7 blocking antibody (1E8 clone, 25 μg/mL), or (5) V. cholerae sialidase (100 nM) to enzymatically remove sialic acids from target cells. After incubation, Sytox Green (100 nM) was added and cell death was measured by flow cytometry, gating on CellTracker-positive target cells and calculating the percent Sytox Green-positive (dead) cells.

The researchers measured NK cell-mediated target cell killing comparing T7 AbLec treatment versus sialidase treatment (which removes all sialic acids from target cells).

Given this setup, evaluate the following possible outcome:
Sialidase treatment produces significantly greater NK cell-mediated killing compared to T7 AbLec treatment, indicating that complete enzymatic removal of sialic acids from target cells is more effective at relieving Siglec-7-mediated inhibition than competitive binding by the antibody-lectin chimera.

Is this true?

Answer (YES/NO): NO